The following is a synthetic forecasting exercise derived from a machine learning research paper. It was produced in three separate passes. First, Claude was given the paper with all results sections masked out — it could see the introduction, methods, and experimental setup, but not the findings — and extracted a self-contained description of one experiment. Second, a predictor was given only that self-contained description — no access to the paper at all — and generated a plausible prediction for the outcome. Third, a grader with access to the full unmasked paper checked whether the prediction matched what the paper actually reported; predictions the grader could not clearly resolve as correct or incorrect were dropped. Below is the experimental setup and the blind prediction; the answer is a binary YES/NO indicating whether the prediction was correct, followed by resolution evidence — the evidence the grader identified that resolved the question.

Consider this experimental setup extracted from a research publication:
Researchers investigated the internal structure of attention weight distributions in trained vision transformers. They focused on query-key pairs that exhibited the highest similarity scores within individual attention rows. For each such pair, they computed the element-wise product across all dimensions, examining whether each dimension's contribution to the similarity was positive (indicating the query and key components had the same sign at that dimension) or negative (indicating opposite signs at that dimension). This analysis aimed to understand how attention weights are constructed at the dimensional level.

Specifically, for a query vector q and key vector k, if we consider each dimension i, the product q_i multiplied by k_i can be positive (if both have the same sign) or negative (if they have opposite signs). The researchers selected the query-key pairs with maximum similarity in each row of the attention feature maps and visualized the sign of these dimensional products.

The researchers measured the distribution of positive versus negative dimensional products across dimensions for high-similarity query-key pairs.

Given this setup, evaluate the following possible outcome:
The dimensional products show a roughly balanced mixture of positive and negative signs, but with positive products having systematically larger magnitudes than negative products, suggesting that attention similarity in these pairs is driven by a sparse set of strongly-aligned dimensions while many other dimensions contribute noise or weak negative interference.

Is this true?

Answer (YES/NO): NO